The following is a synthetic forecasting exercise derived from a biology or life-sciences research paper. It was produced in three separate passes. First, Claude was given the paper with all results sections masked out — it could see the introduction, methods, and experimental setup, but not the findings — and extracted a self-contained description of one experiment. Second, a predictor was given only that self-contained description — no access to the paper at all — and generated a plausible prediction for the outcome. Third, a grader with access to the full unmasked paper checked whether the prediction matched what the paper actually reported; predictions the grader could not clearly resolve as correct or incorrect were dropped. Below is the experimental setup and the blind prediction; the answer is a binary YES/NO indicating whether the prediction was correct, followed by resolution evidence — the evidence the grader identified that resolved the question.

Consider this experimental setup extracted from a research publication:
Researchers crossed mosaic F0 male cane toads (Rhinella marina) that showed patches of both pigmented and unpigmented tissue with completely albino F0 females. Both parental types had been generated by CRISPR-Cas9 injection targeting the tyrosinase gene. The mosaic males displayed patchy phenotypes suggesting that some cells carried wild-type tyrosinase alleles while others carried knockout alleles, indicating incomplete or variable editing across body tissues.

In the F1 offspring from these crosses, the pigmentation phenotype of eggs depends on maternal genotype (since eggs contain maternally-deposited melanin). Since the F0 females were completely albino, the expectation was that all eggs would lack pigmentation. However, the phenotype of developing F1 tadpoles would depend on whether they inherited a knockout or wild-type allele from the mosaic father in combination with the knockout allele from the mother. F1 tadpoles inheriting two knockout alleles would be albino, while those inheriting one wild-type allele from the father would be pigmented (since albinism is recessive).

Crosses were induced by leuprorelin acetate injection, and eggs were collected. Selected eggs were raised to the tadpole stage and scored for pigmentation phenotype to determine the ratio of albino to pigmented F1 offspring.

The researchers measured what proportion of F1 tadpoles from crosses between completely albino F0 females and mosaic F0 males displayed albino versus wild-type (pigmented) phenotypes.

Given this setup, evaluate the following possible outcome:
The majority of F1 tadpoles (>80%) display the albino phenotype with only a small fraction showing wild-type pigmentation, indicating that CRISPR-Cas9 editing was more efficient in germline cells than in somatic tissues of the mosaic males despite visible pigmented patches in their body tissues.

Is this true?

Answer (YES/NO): NO